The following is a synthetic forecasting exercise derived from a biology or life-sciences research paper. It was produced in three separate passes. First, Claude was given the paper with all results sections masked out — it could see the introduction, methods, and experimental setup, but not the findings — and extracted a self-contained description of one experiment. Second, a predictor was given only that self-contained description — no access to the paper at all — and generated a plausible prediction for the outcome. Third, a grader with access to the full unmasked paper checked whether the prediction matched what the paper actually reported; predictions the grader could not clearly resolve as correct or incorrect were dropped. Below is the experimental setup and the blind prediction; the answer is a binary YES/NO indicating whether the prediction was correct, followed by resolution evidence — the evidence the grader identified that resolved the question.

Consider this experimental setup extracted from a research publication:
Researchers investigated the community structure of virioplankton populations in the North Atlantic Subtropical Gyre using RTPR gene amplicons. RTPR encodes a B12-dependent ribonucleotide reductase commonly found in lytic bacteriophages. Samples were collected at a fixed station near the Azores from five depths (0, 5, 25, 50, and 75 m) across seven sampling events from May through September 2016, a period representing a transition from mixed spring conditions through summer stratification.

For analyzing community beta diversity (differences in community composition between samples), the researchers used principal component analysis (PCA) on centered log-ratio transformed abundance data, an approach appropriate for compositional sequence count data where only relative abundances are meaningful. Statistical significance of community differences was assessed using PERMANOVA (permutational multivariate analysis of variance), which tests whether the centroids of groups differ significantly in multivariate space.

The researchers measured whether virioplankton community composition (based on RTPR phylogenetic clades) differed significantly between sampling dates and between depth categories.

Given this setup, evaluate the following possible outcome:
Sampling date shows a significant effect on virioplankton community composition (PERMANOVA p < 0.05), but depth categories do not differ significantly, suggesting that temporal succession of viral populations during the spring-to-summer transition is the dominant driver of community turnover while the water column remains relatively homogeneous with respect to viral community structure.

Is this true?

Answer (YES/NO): NO